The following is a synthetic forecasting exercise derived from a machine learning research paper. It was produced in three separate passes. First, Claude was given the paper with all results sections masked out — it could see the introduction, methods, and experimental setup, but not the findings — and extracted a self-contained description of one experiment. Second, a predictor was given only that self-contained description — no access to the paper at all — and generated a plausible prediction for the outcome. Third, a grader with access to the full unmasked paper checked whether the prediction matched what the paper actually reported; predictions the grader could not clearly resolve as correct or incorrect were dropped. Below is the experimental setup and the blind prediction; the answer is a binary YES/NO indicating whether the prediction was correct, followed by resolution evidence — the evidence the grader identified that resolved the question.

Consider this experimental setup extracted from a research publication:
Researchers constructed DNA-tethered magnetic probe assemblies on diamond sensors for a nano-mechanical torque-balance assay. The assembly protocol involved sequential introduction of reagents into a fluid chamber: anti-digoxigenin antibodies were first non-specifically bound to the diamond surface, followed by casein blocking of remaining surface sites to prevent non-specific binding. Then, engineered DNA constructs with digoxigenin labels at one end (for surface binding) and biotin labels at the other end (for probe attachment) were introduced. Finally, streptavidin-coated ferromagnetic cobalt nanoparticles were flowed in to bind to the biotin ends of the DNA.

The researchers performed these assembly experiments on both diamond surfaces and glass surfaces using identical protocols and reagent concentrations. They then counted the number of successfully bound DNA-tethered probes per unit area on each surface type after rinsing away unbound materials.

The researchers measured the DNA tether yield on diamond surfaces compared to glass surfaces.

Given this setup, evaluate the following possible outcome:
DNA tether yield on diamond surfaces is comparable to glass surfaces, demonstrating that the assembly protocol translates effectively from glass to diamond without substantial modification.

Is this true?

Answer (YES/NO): NO